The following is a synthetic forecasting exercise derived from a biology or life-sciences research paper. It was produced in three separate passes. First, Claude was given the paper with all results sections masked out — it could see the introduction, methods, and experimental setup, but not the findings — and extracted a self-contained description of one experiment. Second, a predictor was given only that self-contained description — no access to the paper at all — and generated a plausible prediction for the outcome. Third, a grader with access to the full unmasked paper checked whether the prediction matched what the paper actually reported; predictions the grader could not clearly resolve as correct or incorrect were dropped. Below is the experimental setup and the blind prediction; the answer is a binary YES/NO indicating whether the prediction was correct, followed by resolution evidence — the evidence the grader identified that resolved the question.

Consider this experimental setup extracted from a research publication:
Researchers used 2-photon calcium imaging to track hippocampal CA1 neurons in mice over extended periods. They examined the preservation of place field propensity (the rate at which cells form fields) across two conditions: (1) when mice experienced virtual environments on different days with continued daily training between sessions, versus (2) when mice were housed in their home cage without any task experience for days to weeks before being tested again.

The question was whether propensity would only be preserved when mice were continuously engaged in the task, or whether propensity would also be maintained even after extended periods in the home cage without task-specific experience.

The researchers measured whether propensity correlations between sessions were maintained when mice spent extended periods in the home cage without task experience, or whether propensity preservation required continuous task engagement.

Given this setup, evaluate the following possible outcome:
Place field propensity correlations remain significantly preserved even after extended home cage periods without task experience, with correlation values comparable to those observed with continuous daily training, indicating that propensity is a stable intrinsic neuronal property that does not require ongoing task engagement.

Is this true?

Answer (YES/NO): YES